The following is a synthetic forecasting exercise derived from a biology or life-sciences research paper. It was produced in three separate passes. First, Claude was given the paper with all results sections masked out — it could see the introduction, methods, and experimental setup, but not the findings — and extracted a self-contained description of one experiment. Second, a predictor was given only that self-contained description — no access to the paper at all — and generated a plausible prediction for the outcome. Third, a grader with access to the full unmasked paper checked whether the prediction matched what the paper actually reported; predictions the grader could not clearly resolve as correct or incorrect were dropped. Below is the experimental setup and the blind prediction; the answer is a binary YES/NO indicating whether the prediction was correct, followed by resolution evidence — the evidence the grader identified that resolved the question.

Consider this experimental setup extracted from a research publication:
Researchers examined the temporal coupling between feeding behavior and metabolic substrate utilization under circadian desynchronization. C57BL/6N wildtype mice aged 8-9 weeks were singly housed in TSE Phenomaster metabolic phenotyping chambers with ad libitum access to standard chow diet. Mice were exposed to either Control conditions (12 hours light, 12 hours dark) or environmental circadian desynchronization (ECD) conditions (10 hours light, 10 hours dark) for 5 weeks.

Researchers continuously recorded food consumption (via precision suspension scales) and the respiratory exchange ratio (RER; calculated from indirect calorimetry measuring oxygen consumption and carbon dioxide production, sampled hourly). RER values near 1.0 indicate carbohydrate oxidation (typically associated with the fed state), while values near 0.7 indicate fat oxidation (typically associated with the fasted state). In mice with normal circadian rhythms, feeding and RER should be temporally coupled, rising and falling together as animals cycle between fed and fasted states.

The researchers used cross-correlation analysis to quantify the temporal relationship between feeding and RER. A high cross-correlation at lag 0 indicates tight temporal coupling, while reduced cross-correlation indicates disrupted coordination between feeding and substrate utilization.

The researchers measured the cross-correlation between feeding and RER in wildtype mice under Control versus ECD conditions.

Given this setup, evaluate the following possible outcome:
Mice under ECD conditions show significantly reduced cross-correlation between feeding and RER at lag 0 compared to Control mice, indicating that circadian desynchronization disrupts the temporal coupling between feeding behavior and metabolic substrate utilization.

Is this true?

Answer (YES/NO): NO